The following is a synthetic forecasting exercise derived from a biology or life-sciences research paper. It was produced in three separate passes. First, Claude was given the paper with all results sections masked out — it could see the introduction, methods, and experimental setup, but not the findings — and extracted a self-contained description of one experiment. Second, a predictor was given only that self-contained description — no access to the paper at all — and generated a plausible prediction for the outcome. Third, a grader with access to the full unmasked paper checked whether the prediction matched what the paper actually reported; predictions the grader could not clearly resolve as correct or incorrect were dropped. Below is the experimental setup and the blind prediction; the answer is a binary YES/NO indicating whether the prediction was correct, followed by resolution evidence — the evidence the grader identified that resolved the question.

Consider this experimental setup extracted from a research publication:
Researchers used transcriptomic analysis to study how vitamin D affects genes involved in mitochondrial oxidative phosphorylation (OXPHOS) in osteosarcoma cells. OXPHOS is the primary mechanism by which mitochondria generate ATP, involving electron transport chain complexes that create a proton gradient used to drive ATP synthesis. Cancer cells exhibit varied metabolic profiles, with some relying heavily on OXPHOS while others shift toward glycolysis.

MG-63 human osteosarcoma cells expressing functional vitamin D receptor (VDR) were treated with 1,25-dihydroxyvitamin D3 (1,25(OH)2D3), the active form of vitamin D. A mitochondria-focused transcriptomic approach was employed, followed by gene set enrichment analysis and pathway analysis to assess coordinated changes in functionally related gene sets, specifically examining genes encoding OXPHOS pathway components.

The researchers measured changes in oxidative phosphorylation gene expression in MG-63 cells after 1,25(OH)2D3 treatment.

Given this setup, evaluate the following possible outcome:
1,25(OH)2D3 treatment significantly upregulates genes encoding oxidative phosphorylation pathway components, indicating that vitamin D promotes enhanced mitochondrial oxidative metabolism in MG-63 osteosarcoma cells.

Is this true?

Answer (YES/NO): NO